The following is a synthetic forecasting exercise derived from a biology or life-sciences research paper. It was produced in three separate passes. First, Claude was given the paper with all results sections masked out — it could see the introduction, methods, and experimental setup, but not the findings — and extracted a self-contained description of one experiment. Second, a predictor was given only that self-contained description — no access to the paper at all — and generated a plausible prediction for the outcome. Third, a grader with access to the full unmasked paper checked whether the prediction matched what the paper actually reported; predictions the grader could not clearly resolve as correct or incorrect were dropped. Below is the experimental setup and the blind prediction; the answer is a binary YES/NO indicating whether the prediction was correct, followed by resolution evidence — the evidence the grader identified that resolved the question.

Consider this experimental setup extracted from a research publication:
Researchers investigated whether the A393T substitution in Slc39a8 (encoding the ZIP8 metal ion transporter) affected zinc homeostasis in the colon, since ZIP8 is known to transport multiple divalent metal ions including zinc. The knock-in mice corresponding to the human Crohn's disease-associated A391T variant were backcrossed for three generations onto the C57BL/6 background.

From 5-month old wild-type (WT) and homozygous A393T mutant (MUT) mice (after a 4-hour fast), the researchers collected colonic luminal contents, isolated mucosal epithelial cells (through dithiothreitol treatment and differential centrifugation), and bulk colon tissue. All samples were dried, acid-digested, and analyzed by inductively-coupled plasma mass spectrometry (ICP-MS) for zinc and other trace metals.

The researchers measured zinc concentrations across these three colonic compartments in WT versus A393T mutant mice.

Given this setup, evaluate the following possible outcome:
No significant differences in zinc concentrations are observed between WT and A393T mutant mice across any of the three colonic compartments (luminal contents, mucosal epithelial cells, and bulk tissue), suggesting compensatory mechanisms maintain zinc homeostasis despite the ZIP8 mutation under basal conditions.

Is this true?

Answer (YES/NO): NO